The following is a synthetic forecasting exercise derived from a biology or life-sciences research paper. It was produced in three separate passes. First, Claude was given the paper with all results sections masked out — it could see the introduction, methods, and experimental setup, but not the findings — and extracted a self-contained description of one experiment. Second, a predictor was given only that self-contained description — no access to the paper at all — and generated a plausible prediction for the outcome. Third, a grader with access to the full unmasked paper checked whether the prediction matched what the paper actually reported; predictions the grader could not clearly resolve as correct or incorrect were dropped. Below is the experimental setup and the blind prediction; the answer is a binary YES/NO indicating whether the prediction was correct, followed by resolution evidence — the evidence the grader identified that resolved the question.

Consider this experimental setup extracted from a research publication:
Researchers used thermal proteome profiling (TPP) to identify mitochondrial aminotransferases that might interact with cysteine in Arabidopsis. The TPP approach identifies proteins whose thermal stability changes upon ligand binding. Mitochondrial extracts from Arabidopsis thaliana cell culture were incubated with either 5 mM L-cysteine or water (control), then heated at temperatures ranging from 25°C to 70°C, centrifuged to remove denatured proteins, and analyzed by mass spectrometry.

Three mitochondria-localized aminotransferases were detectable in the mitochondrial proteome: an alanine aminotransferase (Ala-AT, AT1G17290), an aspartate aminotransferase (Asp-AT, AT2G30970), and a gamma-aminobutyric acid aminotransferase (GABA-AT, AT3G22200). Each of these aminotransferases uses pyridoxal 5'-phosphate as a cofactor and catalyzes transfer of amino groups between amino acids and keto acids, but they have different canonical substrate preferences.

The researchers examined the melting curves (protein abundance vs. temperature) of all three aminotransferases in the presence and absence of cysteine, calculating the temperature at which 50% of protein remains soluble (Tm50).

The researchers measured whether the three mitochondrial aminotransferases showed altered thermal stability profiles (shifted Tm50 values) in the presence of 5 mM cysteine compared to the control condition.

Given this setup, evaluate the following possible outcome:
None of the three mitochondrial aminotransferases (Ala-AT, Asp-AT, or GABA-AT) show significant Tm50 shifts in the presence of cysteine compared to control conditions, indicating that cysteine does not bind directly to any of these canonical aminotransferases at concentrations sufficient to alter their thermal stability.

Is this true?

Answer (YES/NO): NO